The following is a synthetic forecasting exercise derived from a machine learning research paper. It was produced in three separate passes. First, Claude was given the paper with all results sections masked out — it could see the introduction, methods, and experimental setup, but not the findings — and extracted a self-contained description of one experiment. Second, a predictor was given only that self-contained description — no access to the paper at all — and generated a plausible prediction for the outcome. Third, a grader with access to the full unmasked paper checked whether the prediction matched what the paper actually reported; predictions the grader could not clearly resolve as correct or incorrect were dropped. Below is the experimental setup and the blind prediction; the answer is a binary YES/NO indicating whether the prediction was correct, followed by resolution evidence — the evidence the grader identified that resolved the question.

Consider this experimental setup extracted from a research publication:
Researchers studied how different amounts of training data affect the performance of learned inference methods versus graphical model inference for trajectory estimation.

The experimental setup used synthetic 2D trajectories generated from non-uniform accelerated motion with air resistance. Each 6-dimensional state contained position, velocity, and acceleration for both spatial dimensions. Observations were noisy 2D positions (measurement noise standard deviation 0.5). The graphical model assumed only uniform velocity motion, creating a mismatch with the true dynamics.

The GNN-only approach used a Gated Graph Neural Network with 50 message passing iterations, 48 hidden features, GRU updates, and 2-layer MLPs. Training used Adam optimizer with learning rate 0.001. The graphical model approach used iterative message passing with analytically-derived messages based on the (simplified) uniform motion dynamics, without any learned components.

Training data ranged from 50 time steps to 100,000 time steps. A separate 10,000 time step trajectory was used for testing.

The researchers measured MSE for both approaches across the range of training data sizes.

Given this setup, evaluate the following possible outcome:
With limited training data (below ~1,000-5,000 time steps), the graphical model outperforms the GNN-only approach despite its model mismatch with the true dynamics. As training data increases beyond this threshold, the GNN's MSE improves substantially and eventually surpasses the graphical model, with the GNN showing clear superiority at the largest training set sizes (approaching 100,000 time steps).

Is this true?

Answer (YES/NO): NO